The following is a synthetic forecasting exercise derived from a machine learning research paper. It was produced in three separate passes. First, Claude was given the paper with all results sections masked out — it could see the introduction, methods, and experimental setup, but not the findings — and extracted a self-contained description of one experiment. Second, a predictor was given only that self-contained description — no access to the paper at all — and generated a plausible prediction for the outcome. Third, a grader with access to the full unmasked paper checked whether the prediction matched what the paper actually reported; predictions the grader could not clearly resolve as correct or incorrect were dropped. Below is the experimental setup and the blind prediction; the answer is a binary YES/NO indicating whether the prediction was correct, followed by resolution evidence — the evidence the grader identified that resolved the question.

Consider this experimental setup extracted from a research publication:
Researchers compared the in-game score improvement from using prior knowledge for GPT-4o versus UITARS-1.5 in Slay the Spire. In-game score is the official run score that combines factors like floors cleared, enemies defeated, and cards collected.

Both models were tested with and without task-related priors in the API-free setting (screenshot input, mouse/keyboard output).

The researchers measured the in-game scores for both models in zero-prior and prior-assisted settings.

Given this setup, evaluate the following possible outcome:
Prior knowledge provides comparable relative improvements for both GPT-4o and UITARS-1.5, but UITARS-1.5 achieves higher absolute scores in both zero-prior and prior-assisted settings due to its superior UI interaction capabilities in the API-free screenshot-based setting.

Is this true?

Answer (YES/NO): NO